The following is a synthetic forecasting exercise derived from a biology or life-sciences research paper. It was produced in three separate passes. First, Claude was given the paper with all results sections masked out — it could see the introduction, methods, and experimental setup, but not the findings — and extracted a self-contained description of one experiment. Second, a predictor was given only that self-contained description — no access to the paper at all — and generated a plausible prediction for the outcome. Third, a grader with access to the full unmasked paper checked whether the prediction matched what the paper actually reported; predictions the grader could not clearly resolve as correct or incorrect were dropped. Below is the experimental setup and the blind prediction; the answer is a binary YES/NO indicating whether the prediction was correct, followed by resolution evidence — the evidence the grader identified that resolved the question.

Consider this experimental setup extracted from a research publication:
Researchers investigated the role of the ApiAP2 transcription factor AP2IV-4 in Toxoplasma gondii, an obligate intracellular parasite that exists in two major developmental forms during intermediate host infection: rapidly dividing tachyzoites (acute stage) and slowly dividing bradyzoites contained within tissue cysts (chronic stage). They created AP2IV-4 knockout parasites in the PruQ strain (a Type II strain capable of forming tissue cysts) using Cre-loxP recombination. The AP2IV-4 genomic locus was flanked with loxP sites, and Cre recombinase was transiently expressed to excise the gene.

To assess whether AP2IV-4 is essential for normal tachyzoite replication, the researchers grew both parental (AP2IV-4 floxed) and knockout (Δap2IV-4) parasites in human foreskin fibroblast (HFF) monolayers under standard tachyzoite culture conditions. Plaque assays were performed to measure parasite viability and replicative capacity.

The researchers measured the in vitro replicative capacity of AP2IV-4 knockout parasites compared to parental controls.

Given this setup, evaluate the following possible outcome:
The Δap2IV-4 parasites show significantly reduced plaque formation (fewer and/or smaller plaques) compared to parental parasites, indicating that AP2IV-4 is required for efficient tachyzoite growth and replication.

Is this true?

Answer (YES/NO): NO